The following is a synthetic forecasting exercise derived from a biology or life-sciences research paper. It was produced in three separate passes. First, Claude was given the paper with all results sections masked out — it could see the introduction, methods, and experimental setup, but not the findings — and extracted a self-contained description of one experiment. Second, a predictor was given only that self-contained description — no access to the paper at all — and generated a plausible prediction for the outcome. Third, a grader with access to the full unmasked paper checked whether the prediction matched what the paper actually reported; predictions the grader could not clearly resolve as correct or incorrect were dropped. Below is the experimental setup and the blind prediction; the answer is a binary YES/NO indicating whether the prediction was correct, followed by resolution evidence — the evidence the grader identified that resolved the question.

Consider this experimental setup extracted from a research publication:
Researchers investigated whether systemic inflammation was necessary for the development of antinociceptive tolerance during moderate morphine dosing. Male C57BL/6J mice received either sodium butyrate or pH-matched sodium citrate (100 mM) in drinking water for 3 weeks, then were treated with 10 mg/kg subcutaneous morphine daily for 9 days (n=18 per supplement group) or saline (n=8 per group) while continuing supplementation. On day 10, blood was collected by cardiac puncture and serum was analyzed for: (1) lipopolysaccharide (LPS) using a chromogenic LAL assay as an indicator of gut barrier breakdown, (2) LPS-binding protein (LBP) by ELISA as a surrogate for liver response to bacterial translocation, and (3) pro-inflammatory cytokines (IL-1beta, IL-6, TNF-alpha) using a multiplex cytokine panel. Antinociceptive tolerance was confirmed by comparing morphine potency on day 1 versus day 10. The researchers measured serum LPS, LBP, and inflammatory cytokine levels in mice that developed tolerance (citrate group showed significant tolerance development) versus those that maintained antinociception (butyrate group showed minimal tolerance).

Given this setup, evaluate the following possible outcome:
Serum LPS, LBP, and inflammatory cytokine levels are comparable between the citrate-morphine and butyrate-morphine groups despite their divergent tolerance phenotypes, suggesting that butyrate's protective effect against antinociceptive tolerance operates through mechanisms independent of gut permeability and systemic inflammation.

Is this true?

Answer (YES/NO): YES